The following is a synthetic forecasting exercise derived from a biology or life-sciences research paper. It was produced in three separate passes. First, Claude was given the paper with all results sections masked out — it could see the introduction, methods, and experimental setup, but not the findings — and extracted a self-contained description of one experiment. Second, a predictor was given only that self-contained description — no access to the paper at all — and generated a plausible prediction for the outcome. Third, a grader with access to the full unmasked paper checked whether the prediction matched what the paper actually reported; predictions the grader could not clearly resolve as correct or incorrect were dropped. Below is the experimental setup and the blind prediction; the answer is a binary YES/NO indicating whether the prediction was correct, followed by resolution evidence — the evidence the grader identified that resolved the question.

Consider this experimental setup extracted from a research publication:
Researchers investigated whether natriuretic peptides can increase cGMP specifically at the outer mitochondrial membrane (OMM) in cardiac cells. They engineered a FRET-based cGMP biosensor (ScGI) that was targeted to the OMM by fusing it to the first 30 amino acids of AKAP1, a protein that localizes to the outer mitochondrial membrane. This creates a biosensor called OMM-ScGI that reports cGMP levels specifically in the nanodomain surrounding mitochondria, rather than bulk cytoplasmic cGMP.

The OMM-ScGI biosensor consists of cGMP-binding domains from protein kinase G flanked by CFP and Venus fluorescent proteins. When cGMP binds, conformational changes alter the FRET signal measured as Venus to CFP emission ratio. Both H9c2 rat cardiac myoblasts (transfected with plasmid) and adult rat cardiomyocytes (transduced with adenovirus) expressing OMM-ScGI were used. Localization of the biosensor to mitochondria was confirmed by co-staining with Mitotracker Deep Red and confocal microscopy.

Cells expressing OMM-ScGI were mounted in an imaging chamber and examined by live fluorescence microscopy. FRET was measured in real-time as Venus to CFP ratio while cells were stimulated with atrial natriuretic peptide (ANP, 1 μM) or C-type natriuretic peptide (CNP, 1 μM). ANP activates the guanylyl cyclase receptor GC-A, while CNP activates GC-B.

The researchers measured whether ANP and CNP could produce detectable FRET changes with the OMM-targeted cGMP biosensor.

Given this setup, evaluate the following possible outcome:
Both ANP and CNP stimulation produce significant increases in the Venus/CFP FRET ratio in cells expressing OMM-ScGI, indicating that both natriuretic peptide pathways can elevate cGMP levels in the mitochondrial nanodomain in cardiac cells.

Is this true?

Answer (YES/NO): NO